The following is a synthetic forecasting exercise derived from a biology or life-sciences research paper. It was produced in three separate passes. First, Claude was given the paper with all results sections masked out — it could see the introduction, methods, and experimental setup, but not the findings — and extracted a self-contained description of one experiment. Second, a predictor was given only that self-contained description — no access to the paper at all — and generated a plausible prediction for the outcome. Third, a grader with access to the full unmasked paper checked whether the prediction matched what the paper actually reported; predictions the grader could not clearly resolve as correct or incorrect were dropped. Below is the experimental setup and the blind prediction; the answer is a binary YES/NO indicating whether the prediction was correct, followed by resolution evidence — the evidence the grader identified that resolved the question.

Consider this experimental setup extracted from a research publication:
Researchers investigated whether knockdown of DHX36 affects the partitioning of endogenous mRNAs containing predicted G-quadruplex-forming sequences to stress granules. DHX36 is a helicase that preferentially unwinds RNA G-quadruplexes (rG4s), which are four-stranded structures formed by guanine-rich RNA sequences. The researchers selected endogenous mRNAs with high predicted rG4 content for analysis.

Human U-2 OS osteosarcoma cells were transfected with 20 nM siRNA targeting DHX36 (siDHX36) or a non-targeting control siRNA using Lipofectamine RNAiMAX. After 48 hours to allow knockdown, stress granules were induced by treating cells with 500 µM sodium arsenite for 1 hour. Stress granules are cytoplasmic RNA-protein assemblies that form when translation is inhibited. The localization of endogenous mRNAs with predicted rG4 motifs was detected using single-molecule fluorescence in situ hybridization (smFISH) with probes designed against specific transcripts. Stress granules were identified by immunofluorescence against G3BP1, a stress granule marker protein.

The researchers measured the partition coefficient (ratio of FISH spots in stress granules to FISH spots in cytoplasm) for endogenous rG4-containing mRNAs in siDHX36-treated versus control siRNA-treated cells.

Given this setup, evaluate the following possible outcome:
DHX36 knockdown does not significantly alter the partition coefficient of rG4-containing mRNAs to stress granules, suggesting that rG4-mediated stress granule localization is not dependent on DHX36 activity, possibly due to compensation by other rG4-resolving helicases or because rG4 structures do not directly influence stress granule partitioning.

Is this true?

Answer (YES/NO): YES